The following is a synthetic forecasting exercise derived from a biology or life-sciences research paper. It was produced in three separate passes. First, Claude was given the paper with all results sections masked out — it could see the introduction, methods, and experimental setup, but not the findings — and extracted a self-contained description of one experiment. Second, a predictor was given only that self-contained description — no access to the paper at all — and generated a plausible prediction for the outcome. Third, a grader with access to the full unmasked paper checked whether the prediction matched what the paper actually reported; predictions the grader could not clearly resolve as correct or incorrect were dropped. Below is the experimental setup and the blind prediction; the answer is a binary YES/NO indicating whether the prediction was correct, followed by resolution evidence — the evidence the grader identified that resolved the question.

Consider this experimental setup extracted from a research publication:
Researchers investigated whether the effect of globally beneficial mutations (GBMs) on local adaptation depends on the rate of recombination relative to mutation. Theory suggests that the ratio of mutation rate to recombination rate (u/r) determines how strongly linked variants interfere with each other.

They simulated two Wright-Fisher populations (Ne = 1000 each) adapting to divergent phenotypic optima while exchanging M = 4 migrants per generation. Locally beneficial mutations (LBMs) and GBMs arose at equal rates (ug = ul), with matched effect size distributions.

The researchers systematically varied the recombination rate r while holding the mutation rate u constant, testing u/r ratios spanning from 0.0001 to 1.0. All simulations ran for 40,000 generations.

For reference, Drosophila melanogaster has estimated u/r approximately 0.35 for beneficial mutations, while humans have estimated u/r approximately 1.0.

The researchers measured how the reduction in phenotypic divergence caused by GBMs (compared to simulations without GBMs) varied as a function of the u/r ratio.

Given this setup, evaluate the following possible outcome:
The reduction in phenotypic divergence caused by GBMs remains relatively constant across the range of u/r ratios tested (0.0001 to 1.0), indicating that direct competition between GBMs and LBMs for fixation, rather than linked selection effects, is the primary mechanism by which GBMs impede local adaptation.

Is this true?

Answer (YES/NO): NO